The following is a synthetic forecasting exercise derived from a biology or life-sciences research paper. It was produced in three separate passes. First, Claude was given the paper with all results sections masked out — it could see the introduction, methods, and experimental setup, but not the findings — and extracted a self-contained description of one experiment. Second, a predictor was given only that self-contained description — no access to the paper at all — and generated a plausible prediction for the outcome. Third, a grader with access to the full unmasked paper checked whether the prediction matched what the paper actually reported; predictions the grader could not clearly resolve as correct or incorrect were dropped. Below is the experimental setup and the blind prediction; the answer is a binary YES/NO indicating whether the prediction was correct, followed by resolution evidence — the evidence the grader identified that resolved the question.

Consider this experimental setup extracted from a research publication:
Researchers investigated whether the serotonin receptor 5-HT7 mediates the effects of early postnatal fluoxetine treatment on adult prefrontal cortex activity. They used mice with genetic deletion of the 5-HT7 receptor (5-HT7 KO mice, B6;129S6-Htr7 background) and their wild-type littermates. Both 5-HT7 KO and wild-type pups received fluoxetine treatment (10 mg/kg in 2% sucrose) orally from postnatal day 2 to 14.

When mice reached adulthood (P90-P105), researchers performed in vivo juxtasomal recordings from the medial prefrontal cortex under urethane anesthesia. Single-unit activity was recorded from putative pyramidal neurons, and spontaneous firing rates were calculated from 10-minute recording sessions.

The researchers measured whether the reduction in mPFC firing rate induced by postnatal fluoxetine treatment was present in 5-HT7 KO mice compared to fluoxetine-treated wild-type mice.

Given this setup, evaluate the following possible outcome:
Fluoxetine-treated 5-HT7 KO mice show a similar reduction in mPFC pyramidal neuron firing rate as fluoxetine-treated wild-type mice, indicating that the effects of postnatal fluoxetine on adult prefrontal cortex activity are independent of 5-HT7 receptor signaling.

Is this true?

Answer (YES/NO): NO